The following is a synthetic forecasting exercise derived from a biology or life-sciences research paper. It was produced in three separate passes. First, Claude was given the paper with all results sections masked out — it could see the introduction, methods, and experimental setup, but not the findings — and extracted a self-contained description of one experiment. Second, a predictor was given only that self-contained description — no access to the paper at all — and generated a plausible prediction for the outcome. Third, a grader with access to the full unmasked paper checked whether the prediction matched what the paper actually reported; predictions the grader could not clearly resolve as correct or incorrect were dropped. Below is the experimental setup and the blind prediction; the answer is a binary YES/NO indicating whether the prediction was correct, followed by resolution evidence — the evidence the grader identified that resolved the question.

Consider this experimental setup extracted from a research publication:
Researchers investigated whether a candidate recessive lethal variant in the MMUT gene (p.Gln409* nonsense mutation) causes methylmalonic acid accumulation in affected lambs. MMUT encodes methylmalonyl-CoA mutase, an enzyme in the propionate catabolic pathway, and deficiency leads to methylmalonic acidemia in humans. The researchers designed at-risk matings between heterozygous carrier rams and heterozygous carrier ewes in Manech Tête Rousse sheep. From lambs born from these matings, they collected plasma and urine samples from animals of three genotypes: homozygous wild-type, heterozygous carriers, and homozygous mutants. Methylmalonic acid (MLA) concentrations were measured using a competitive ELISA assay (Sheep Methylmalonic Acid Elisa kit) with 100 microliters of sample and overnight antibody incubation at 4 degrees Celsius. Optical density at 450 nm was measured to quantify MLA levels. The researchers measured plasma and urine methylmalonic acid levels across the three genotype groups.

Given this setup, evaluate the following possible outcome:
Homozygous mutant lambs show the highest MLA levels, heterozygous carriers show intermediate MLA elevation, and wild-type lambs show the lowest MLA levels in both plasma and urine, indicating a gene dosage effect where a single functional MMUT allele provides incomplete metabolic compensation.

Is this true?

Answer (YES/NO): NO